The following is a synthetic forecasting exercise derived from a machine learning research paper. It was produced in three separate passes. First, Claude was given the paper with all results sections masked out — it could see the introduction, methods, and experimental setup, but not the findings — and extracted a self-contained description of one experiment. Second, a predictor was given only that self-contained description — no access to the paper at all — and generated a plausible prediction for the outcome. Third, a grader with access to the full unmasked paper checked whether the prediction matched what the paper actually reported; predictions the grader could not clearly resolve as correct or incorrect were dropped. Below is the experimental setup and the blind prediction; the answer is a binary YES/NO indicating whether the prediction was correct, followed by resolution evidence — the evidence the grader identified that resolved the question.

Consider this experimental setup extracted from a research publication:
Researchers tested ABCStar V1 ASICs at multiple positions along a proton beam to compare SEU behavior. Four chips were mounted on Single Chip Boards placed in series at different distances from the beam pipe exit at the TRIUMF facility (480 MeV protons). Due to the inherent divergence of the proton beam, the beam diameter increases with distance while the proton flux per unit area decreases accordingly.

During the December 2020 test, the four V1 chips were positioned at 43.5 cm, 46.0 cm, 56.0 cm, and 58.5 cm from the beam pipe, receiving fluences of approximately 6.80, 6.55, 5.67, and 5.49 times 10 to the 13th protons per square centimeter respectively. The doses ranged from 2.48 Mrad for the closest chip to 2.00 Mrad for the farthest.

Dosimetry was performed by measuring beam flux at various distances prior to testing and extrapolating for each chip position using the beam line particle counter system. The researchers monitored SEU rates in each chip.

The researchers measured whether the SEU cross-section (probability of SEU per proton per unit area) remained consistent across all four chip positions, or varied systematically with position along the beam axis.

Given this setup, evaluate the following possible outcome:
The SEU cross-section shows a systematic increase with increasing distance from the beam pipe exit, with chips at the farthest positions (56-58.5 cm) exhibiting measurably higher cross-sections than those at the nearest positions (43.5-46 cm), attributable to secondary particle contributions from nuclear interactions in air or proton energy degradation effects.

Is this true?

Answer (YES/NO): NO